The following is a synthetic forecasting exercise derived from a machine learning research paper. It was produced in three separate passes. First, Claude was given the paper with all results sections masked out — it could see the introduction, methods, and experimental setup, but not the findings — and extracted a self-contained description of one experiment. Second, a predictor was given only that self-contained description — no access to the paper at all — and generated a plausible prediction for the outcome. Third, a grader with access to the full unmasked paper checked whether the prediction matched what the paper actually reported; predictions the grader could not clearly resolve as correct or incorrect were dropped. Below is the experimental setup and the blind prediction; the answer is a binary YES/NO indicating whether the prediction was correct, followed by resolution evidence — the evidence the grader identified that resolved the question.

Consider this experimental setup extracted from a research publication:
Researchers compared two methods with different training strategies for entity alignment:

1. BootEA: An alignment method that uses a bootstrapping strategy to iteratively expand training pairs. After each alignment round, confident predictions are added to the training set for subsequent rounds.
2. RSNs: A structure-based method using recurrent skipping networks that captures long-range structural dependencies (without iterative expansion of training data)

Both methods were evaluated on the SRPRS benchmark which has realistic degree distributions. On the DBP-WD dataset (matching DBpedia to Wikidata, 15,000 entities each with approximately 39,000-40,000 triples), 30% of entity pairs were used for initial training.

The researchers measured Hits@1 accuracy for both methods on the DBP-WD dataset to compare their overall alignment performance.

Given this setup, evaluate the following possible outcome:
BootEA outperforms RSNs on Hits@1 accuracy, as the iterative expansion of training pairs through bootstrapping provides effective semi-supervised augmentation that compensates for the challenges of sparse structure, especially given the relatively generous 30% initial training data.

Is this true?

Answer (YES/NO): NO